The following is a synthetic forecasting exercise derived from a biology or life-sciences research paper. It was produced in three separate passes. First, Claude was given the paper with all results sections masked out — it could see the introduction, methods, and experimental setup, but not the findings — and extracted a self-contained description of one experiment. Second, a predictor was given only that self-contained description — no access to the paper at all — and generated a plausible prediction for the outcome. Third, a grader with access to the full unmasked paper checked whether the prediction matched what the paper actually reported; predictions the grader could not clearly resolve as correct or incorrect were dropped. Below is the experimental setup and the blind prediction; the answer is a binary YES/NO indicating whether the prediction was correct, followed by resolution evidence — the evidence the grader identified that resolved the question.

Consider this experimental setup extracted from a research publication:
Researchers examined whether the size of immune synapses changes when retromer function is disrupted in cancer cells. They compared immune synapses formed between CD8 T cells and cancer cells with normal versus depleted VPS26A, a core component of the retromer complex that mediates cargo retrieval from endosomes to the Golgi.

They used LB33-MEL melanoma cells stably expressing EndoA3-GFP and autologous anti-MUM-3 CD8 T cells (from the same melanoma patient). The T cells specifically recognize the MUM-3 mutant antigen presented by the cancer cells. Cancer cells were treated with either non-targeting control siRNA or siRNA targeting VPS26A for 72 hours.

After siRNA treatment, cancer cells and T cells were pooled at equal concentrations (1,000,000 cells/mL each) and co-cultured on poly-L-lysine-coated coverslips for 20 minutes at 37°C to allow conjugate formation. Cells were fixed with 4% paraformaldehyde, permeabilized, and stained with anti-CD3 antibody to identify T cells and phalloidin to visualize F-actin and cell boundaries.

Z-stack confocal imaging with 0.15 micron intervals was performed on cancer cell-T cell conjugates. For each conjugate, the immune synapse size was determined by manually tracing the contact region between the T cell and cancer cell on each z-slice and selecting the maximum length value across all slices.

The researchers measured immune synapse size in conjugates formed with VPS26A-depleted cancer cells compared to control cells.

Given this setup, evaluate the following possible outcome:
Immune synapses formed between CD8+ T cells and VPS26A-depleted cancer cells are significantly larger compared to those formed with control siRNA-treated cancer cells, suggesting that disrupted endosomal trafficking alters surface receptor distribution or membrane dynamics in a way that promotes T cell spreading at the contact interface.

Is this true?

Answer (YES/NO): YES